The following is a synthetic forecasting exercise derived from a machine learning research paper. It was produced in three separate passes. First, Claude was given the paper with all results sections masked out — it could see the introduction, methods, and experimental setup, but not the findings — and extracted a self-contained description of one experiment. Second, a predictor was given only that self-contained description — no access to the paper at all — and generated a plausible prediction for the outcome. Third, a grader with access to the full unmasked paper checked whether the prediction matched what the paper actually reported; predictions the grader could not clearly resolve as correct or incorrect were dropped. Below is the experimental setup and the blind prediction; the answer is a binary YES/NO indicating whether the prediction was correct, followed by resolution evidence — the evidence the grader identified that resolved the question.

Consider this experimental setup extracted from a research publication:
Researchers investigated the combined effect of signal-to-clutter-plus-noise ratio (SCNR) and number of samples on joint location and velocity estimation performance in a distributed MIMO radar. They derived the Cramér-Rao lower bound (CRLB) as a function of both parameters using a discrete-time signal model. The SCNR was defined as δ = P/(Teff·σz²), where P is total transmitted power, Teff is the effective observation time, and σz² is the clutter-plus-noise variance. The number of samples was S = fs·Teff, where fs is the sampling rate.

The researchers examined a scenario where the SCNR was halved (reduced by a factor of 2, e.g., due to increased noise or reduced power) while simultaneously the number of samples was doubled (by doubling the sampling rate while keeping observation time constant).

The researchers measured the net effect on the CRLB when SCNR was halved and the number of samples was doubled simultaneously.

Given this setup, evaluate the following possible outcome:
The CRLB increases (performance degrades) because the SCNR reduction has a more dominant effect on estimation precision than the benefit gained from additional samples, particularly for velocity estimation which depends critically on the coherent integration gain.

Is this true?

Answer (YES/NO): NO